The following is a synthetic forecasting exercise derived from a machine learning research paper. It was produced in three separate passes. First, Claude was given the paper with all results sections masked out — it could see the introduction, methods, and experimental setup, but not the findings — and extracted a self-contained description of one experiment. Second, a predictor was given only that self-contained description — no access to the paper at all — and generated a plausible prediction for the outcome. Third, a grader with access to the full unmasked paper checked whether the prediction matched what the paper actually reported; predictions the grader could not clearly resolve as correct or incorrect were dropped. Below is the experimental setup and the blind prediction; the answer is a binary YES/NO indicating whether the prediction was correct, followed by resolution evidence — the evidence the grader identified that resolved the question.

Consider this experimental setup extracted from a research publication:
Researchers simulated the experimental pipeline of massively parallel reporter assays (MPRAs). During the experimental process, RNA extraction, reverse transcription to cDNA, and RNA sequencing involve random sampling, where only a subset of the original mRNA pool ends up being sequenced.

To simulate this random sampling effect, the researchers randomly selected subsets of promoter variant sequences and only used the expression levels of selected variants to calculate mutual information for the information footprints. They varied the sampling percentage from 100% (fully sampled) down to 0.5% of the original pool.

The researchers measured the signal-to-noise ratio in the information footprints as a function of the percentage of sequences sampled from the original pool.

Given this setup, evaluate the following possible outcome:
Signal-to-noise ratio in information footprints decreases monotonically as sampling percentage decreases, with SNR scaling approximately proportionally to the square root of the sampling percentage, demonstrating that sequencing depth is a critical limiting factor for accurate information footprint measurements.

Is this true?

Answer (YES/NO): NO